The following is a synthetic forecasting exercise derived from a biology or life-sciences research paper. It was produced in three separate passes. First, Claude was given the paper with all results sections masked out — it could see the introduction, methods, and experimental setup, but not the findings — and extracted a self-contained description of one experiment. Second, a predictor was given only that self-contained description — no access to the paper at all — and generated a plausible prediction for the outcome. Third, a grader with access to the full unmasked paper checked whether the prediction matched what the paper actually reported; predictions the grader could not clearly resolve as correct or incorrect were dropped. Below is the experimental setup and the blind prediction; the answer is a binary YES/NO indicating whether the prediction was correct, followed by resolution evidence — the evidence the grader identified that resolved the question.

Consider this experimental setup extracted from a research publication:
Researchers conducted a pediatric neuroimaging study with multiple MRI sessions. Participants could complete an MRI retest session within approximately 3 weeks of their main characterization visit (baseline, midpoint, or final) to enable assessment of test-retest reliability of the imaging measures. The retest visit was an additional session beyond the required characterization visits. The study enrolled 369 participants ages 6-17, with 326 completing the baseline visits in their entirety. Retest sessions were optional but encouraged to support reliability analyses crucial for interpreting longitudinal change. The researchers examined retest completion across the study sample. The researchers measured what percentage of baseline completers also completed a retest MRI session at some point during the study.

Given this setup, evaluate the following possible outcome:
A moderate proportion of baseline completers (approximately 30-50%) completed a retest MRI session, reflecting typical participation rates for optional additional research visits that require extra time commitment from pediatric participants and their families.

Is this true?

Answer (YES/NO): NO